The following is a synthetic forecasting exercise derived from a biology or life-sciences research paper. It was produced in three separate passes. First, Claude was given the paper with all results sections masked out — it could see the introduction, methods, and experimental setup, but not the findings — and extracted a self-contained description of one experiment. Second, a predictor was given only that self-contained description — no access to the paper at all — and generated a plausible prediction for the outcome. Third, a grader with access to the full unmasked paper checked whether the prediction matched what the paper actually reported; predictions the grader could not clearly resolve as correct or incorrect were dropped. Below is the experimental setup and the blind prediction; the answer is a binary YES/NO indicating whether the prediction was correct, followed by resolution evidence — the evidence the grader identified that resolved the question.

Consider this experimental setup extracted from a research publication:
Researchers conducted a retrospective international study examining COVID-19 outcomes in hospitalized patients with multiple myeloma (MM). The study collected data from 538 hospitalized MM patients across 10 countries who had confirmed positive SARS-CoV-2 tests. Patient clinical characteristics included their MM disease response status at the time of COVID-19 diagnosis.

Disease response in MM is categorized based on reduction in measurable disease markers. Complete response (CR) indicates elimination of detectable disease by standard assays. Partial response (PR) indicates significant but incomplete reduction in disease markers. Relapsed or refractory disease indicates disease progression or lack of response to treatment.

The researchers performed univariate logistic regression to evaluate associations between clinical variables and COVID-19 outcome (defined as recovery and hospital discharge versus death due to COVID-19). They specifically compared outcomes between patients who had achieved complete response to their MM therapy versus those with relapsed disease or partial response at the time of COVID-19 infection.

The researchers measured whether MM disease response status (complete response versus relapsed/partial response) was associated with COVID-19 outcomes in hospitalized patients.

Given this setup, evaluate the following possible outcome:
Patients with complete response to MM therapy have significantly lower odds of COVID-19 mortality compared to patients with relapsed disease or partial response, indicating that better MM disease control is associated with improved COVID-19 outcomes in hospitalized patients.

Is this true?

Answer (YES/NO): YES